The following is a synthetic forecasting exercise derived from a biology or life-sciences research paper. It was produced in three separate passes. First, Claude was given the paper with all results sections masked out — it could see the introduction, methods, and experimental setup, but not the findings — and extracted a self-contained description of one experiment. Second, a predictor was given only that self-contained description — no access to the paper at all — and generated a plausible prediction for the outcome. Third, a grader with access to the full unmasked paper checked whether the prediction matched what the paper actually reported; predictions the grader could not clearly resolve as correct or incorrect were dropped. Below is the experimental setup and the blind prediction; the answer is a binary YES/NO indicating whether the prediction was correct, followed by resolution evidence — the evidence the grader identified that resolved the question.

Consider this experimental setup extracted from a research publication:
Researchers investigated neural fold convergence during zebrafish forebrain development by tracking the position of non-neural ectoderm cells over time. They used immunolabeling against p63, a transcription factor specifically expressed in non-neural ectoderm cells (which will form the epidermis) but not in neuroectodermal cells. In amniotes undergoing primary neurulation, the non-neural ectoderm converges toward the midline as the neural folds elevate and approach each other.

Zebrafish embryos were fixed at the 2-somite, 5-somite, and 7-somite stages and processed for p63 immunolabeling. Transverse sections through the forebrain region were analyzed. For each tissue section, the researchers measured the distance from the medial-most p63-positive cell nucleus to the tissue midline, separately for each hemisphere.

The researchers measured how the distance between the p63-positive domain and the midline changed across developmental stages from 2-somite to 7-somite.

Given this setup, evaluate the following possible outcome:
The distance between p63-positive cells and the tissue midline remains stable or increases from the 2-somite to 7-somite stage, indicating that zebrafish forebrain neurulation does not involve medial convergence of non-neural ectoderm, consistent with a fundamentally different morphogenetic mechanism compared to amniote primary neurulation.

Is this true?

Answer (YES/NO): NO